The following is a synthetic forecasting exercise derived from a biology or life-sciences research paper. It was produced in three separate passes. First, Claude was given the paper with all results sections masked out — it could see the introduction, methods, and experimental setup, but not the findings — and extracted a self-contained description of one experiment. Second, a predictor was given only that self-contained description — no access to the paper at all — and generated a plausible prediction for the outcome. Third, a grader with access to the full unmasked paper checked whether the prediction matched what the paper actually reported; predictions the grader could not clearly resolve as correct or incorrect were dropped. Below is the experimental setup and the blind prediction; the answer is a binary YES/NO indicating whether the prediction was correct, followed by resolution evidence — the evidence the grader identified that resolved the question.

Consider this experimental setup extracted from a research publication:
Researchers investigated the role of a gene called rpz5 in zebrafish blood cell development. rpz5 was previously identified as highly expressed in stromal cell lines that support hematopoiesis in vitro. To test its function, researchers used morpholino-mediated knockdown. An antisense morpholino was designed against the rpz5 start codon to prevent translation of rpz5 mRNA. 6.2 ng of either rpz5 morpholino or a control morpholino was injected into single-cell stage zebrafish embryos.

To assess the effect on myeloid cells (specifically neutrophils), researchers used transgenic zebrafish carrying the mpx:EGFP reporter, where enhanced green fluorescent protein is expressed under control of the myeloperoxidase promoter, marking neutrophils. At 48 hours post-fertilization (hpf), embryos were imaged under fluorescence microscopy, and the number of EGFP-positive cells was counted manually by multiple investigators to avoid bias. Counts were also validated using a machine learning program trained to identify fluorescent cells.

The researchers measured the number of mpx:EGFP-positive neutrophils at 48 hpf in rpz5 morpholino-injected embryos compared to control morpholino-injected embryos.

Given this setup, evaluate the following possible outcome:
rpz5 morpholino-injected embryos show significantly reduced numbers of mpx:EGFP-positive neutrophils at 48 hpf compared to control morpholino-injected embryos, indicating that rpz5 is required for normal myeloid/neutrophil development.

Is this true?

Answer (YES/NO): YES